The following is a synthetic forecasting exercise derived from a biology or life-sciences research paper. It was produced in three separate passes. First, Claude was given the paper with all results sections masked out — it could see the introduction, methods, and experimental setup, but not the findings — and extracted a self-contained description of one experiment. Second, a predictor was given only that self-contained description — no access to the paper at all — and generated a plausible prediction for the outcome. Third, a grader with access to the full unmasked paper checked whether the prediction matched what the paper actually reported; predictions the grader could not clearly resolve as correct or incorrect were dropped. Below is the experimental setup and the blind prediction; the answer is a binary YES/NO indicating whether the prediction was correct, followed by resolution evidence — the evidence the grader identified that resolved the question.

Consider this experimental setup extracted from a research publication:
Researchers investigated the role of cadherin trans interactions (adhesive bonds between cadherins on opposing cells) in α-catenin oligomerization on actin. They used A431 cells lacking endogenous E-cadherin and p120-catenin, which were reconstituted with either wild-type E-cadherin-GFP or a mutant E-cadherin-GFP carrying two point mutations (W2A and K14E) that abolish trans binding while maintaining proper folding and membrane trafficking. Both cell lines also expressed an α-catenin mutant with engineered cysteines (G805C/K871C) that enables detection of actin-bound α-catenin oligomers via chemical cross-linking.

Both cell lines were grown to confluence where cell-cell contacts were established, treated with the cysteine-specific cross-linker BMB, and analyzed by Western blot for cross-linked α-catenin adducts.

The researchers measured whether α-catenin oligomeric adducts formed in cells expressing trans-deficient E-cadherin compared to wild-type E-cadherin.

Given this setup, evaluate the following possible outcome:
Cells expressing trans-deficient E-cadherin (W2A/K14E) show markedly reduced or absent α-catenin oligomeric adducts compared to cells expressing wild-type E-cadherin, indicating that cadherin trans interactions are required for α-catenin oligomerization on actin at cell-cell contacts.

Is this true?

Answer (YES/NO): NO